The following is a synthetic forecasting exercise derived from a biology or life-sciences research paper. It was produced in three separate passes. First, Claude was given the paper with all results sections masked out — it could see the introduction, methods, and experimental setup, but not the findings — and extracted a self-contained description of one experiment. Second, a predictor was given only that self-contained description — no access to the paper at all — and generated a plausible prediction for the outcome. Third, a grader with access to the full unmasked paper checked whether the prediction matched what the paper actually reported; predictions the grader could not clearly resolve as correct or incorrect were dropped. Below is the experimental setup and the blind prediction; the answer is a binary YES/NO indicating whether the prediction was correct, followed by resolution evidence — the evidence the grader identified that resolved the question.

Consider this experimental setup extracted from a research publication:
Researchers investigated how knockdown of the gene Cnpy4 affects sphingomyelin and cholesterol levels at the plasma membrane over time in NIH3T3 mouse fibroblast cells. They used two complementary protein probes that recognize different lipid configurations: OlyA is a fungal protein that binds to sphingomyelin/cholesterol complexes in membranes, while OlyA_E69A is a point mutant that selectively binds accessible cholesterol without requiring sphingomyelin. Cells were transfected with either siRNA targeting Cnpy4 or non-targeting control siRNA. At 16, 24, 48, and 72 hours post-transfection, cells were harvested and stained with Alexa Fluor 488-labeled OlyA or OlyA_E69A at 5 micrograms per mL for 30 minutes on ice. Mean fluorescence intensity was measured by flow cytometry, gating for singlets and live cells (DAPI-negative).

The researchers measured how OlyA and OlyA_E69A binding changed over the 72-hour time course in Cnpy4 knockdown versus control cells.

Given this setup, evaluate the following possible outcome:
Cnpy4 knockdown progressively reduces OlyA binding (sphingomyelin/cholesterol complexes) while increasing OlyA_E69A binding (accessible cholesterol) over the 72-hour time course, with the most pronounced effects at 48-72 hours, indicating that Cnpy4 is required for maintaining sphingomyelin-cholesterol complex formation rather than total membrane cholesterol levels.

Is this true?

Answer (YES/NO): NO